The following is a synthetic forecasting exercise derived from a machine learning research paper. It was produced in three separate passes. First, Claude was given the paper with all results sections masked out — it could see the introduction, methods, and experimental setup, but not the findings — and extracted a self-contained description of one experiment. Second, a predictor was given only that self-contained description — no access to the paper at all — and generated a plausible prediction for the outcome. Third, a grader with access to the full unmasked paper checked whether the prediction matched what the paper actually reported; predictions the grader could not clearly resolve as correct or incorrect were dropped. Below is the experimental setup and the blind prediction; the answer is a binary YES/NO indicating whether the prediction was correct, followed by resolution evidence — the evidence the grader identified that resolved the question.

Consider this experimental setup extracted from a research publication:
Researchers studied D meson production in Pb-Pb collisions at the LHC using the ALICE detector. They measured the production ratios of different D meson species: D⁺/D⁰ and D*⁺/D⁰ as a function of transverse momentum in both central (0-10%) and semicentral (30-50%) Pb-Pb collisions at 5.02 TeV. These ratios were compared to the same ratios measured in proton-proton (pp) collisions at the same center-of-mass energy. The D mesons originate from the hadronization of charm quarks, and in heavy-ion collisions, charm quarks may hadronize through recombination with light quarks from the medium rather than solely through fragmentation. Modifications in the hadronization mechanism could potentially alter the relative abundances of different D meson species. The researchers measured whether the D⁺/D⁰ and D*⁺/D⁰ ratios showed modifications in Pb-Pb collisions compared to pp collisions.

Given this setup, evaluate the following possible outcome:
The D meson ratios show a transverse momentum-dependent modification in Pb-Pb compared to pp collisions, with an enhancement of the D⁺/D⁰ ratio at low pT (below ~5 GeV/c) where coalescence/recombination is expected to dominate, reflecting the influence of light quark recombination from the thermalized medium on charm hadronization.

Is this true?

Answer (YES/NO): NO